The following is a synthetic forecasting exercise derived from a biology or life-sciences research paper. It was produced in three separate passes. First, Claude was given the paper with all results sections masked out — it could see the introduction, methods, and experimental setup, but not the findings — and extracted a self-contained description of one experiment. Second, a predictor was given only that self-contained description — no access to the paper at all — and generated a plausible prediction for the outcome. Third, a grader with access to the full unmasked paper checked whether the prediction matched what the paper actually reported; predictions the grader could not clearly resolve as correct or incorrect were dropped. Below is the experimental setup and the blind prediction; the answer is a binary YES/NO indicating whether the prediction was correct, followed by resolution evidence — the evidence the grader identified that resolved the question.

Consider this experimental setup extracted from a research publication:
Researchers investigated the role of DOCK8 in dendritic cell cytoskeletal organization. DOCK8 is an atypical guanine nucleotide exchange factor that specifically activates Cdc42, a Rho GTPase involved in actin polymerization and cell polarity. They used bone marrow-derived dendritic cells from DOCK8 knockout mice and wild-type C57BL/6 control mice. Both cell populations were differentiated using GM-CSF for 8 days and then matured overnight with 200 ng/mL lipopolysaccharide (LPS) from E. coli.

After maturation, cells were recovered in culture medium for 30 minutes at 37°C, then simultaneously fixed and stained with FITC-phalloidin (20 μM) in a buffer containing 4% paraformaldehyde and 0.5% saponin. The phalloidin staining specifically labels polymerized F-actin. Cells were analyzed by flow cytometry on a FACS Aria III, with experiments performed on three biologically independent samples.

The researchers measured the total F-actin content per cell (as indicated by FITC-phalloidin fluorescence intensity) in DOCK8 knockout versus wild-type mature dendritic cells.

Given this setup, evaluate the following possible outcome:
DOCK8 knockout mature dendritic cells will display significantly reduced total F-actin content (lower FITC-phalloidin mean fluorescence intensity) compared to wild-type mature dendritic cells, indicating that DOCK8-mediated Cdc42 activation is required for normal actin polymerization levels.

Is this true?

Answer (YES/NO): NO